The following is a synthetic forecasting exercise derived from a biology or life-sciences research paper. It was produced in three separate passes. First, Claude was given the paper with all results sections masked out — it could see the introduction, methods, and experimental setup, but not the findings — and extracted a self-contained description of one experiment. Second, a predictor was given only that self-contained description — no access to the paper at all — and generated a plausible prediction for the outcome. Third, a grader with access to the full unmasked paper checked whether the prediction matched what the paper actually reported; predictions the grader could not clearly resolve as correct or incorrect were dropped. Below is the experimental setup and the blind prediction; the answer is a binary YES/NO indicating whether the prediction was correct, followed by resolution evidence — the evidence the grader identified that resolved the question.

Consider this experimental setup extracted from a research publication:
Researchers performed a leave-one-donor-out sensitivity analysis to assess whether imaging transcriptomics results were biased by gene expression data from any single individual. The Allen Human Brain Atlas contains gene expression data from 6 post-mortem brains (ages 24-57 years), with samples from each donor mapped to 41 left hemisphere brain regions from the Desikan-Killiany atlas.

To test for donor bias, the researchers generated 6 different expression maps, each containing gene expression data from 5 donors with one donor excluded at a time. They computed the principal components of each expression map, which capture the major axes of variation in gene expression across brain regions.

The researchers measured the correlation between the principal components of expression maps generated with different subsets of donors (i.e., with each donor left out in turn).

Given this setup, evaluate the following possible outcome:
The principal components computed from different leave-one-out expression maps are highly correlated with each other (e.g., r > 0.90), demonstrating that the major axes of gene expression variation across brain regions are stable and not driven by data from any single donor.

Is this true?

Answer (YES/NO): YES